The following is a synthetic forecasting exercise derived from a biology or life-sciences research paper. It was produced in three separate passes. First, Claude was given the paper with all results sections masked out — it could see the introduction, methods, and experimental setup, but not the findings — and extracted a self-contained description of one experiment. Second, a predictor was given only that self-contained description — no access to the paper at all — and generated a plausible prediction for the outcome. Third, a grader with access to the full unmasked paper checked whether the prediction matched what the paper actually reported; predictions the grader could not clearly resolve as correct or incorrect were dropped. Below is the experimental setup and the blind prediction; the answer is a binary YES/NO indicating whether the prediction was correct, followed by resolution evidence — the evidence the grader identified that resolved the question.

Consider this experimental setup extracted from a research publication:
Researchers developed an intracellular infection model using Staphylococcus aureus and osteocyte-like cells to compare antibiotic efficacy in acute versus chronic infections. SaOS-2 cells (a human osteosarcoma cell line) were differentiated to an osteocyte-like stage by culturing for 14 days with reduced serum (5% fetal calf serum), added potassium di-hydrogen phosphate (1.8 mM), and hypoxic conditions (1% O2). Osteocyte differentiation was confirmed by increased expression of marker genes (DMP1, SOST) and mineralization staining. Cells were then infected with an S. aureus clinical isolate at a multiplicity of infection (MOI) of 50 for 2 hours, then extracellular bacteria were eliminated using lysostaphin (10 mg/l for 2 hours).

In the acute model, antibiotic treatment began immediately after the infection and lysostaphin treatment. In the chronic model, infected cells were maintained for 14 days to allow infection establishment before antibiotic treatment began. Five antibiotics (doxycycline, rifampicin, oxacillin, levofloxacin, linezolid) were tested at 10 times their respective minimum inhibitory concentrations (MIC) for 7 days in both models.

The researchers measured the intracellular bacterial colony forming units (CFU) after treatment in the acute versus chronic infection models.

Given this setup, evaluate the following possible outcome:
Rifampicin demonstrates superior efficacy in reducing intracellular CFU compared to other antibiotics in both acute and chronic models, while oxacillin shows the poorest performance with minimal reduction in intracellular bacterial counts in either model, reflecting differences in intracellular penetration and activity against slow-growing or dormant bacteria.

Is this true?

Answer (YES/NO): NO